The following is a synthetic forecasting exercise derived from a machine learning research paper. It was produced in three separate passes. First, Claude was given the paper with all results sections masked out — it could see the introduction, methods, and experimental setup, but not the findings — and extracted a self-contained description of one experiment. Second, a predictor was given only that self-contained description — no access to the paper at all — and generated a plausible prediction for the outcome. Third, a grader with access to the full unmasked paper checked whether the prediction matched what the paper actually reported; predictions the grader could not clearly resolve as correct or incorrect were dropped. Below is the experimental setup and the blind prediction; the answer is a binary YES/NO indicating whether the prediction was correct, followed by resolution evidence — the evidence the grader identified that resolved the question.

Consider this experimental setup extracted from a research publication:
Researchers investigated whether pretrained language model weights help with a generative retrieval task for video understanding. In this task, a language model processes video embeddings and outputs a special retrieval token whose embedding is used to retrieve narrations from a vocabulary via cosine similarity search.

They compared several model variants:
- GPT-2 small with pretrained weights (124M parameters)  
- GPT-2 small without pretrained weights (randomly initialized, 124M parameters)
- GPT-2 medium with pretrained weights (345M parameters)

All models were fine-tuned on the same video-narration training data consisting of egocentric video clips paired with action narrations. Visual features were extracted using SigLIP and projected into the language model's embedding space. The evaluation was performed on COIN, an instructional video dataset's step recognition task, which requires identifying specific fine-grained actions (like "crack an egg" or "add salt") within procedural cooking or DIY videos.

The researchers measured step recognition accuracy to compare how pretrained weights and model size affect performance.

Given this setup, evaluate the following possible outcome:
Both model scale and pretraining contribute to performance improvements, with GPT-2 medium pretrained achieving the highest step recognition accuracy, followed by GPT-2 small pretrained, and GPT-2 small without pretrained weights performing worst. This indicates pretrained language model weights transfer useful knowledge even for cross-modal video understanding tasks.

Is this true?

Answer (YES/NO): YES